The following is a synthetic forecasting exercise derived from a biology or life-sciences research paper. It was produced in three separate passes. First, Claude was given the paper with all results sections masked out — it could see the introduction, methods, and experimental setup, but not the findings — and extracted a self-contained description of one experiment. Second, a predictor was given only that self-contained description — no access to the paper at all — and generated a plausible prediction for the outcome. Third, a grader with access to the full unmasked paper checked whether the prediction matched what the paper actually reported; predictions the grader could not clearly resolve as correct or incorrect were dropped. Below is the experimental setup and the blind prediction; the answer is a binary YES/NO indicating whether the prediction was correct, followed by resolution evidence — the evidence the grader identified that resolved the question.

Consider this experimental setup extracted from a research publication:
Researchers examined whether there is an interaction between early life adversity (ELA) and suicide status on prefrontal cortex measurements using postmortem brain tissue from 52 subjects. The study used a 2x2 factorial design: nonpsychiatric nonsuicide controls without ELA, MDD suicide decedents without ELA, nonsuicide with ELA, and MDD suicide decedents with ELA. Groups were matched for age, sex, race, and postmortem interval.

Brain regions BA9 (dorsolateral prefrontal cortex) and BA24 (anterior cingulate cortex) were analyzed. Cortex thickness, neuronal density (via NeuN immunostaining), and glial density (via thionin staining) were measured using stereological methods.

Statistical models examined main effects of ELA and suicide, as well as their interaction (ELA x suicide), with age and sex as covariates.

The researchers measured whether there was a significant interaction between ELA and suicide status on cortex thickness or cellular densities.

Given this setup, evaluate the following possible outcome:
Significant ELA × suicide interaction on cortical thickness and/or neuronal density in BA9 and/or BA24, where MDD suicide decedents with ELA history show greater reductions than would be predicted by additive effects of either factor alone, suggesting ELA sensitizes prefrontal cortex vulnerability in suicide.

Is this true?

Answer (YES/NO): NO